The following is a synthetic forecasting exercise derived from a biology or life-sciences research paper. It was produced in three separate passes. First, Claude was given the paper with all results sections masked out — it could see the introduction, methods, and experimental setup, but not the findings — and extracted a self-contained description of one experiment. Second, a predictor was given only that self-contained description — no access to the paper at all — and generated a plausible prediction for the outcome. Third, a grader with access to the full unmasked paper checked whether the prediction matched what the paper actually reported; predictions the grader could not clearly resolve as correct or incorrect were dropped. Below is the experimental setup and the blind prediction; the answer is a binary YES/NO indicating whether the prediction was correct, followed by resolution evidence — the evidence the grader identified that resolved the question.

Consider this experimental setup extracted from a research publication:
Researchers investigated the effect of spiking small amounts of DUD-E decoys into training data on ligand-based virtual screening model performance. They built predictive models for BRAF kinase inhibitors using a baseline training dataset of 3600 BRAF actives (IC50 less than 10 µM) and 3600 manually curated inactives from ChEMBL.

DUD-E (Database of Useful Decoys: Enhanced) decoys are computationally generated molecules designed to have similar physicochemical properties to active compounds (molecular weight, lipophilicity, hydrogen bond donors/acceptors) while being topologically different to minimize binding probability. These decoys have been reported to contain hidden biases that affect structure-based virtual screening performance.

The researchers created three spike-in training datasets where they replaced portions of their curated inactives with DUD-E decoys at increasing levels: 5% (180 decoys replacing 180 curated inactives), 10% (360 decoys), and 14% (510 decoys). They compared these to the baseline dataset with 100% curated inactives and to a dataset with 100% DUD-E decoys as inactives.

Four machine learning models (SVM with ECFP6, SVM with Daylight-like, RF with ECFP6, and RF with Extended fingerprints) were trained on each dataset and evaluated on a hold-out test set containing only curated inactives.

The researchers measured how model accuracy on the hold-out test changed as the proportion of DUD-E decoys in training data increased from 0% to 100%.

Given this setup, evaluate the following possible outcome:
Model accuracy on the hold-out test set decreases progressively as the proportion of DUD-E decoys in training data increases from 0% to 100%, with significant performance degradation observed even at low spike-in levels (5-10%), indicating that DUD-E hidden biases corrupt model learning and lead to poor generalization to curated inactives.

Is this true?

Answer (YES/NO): NO